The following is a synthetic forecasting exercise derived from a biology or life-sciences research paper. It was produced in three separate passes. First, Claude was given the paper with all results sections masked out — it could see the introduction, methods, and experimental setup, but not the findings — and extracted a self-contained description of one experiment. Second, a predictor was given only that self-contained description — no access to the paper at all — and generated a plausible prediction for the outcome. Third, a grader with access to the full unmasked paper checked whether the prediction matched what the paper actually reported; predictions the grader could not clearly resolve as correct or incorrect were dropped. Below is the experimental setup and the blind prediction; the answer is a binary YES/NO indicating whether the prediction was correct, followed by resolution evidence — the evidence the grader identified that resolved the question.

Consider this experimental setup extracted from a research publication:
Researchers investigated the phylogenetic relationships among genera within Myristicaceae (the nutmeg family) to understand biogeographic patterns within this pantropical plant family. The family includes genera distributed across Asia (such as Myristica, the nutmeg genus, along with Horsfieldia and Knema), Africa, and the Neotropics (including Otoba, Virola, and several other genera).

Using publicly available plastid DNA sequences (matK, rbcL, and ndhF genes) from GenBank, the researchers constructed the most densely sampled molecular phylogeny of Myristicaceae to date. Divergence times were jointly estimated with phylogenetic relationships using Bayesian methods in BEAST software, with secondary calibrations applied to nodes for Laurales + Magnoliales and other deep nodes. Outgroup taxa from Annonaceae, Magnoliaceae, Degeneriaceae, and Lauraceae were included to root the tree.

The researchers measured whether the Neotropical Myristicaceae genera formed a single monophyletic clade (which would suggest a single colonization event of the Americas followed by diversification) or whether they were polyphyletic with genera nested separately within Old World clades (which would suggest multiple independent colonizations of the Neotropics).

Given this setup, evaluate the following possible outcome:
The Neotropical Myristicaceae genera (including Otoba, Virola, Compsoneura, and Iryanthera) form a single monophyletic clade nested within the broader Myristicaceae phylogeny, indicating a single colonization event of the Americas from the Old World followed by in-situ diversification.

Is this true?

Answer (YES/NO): YES